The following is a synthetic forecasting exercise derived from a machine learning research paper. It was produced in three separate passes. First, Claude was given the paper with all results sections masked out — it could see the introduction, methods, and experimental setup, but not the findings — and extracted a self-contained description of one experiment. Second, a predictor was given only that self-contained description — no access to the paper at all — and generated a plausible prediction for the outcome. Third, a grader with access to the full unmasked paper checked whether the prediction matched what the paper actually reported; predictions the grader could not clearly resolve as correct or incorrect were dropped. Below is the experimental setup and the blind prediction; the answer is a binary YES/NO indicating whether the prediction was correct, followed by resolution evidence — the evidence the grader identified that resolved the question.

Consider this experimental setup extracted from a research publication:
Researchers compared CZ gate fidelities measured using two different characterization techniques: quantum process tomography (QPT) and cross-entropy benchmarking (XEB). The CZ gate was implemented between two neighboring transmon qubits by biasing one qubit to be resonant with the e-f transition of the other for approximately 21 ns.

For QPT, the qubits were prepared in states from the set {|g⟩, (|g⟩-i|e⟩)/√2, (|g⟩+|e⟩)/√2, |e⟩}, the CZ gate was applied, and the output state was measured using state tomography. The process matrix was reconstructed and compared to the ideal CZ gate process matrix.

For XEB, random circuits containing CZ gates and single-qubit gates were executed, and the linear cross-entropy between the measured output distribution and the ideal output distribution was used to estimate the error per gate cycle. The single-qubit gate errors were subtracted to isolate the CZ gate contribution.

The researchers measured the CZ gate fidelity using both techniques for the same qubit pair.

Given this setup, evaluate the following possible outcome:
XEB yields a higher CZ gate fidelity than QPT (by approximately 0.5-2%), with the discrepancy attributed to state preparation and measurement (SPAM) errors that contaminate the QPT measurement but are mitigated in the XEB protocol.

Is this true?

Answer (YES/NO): NO